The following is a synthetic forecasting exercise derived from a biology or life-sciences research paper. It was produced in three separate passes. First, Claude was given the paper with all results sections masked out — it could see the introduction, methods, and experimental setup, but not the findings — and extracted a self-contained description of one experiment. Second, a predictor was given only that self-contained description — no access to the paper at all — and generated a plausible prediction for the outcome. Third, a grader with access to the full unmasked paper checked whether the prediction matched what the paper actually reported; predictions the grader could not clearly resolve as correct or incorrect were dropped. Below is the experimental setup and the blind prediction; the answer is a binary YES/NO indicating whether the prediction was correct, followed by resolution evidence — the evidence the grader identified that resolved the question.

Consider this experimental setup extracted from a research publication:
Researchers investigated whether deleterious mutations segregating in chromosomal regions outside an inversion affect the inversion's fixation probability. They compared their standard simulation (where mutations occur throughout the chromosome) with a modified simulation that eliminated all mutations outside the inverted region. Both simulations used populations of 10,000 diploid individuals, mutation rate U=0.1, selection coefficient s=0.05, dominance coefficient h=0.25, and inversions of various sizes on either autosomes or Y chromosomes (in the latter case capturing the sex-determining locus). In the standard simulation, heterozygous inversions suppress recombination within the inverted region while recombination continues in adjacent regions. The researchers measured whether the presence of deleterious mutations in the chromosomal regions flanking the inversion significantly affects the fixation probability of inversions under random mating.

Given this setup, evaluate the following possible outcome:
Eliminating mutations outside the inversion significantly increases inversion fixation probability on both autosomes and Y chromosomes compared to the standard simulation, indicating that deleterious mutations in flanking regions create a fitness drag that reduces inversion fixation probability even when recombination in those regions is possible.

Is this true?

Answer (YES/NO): NO